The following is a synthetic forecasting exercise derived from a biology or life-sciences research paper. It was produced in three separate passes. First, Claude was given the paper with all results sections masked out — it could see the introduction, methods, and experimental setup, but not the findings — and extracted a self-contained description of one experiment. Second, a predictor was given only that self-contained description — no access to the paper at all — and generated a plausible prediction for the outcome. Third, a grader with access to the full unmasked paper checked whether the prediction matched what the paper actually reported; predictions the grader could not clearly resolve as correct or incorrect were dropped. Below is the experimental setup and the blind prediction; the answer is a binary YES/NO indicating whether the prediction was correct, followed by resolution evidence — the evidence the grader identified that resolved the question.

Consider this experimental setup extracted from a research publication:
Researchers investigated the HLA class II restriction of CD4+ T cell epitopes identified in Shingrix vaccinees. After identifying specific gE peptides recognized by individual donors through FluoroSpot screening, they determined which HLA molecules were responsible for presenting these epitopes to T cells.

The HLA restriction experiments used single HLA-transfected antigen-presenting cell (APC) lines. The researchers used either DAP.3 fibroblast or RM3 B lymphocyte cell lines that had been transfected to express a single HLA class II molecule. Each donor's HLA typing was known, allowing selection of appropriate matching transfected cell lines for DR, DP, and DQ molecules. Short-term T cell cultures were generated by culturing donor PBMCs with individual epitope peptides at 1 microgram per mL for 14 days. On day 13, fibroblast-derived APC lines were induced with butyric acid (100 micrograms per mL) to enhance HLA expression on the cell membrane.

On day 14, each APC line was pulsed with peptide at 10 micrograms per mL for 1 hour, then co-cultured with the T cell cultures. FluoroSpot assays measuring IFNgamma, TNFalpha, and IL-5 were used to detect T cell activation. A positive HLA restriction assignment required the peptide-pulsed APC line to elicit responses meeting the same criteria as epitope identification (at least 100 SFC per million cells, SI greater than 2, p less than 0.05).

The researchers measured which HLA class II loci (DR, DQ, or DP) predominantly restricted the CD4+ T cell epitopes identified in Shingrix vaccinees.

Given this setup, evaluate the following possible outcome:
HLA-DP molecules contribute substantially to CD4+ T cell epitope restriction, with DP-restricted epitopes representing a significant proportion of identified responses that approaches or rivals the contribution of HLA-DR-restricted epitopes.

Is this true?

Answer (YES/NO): NO